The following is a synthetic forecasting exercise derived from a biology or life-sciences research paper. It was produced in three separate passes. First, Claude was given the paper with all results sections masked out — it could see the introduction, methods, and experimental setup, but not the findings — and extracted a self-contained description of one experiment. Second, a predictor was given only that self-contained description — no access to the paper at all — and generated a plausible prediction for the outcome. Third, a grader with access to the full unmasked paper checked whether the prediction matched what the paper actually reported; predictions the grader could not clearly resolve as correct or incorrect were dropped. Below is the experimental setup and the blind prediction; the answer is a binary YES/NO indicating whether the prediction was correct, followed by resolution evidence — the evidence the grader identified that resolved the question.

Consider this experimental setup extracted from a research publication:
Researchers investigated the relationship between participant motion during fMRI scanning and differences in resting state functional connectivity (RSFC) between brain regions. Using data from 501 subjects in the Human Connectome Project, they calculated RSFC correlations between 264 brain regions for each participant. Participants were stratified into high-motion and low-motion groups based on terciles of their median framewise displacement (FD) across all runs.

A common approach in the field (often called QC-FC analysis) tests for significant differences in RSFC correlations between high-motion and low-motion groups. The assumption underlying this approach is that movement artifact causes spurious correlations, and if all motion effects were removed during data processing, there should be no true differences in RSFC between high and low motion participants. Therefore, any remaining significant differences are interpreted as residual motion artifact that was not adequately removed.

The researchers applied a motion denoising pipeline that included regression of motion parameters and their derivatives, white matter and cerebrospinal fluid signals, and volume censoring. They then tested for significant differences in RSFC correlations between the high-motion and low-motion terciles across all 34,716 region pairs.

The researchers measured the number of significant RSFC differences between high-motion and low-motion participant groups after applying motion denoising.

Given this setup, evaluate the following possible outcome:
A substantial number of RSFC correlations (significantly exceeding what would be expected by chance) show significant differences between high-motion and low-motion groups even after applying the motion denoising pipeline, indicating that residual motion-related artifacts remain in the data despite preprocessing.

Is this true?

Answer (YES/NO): NO